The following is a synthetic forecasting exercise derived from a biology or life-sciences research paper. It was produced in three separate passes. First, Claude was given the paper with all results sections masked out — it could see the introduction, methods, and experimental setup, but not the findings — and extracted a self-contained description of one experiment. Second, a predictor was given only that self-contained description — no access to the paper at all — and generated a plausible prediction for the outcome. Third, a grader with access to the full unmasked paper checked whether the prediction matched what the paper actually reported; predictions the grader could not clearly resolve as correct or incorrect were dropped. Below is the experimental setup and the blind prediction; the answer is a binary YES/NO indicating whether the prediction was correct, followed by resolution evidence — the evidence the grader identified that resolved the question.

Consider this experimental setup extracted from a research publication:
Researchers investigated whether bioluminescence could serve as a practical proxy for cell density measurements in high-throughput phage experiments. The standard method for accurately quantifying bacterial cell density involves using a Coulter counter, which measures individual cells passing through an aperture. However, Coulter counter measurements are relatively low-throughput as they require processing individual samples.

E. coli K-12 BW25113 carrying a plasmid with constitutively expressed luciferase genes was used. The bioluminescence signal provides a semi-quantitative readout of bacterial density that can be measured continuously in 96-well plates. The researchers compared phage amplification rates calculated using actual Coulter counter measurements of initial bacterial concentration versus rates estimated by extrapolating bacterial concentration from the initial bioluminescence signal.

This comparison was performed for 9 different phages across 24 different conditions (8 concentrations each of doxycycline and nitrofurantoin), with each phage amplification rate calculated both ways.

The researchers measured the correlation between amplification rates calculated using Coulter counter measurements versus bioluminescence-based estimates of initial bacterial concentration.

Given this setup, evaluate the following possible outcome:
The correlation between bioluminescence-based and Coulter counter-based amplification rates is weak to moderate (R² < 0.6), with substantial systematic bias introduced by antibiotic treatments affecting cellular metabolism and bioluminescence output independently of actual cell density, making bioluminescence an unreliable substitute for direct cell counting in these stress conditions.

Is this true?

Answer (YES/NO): NO